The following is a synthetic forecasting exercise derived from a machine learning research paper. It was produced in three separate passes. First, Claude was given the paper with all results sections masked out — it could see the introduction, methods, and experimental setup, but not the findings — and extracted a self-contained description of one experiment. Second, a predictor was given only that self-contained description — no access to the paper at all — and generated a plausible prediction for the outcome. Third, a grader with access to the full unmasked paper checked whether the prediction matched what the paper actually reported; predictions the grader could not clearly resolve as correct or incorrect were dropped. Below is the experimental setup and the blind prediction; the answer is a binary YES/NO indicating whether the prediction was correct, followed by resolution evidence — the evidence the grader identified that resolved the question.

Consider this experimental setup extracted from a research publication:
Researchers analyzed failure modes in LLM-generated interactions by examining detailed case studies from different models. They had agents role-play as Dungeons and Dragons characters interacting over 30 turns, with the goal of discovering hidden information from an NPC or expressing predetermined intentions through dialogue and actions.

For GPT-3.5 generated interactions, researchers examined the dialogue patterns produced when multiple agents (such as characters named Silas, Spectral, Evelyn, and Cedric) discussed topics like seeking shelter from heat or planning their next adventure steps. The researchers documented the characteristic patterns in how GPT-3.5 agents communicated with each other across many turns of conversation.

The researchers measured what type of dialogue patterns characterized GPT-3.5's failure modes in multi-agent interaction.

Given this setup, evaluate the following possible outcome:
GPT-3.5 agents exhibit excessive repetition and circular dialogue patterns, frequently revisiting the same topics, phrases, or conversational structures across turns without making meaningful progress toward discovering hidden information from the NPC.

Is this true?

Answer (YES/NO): YES